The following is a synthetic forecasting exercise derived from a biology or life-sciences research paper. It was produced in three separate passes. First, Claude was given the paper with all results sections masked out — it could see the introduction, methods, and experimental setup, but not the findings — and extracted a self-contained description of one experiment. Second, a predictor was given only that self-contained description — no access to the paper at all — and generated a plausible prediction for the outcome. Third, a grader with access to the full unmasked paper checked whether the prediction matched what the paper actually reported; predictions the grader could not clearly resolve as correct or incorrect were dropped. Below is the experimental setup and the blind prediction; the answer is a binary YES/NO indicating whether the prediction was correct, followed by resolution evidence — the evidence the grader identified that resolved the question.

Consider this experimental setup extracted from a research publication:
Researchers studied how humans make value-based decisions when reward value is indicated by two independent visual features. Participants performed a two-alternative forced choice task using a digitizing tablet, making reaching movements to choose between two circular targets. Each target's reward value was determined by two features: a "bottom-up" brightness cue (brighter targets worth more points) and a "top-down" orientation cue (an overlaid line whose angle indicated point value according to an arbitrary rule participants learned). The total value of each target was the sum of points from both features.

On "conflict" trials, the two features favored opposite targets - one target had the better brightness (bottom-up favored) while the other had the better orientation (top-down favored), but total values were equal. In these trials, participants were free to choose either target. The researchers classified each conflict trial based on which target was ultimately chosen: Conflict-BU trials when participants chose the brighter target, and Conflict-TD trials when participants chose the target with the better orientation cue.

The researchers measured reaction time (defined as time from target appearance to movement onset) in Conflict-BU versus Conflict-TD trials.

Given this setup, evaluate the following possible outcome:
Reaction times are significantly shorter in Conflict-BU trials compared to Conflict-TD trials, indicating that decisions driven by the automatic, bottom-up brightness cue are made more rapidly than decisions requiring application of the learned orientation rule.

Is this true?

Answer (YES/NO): NO